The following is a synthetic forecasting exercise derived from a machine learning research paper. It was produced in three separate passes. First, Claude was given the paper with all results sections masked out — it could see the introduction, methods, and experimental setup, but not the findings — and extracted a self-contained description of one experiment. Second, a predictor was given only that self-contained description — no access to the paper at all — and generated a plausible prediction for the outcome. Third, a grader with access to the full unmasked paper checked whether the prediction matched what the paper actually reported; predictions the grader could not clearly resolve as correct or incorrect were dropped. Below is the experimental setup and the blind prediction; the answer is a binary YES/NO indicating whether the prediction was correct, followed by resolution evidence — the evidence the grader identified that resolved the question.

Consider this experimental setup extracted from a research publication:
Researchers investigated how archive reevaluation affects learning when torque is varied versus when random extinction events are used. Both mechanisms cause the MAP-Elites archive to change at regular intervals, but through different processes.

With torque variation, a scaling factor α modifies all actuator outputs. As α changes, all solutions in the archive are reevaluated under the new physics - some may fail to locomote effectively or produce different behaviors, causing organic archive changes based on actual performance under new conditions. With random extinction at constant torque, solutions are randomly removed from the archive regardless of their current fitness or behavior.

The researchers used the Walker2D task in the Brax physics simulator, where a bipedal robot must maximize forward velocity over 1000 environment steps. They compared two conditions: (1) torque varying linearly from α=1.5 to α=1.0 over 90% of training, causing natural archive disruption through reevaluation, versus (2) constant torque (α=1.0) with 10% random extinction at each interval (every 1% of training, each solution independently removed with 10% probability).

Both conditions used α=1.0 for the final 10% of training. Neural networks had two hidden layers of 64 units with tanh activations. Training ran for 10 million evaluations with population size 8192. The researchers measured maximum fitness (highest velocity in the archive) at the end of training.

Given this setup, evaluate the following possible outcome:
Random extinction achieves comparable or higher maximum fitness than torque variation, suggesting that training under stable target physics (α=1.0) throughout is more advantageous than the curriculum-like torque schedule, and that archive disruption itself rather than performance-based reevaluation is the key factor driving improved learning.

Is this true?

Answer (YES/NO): NO